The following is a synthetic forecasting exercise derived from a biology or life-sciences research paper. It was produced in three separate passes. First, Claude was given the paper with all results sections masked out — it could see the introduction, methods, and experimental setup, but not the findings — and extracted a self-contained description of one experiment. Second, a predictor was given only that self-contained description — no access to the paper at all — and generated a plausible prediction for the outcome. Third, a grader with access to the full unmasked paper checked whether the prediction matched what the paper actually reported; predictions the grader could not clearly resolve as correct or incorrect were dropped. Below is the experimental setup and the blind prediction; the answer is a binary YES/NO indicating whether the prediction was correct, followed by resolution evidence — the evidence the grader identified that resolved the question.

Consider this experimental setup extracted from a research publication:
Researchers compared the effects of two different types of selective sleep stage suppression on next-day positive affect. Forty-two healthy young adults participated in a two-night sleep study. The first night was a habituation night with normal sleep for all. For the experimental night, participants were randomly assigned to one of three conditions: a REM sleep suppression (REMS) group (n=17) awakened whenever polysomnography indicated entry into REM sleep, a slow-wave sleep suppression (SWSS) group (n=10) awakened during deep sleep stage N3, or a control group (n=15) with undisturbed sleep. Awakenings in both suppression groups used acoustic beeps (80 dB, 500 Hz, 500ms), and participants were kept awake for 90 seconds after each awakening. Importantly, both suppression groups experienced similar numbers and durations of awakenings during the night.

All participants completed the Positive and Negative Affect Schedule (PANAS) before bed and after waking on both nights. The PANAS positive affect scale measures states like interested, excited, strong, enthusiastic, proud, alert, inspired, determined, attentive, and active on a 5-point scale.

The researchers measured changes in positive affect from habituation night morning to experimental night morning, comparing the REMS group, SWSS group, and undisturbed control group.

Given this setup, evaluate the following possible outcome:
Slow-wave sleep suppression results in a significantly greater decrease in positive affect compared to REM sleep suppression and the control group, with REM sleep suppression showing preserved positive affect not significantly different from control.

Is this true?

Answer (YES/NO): NO